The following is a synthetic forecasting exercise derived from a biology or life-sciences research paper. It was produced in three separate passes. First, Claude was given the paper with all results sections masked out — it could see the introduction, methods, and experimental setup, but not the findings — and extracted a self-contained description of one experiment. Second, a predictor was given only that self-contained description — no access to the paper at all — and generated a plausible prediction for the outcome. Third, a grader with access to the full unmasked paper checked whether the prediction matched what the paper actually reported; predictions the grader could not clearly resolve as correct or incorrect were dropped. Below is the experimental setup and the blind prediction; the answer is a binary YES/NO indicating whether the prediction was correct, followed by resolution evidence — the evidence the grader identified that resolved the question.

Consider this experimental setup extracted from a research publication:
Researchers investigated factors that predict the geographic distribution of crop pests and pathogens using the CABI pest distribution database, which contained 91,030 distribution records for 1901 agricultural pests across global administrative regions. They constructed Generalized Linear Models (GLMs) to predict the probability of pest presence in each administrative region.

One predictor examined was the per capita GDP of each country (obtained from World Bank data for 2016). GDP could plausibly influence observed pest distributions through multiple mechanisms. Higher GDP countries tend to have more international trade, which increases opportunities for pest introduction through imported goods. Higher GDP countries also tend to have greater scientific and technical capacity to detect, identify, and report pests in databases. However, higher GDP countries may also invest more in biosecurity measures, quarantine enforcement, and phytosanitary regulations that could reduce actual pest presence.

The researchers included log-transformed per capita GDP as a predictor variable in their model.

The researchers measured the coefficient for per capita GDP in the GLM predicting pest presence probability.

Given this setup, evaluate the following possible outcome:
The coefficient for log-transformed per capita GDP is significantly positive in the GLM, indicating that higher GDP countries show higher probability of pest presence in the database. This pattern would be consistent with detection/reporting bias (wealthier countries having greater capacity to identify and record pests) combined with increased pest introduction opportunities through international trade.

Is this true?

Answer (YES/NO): YES